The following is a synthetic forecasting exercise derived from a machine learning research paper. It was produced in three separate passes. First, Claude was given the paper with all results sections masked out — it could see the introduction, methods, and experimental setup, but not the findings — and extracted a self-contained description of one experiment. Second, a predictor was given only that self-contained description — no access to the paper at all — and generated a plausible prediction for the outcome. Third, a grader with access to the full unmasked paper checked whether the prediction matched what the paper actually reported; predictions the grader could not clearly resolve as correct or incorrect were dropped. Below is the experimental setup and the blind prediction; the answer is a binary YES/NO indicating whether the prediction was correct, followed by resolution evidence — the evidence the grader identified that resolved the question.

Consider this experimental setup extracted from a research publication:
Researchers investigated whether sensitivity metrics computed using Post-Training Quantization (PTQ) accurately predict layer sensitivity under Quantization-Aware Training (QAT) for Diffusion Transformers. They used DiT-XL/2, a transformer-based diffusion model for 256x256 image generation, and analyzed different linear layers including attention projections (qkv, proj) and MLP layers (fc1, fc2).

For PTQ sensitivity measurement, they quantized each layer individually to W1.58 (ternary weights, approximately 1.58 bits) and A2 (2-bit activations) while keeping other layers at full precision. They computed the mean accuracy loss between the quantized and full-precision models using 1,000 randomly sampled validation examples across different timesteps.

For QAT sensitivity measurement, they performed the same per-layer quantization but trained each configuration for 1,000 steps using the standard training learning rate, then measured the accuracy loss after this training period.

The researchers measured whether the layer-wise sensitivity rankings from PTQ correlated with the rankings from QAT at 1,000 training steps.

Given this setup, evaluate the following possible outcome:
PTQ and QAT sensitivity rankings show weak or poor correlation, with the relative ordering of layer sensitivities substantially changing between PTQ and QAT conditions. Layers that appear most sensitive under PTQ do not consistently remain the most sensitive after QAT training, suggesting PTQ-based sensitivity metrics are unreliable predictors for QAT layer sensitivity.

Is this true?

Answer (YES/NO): YES